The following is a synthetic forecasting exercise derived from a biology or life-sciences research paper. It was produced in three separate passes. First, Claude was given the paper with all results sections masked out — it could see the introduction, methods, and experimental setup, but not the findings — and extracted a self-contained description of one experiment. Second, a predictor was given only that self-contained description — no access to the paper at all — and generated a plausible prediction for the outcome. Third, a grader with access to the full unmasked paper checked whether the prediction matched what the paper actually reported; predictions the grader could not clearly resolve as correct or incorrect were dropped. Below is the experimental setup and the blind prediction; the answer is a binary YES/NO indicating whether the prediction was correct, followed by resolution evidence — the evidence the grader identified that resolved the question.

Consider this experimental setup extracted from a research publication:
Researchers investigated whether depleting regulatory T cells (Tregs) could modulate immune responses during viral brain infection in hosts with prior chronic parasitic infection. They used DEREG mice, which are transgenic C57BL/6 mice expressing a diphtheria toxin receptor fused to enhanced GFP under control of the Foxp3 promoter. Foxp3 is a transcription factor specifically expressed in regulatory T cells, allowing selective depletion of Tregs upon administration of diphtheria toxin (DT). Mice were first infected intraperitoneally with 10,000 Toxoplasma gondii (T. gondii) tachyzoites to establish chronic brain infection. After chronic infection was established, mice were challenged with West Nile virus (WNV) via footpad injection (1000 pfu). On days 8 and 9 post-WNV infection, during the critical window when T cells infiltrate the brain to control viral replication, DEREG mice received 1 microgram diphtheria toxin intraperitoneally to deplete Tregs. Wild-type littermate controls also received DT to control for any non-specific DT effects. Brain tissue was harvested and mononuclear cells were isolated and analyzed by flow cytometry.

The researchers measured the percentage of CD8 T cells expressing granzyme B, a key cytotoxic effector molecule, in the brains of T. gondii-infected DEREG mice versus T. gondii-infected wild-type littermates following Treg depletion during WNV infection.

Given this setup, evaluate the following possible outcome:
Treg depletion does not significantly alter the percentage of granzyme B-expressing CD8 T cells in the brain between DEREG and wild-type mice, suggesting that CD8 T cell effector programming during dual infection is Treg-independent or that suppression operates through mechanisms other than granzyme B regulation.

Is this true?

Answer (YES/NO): NO